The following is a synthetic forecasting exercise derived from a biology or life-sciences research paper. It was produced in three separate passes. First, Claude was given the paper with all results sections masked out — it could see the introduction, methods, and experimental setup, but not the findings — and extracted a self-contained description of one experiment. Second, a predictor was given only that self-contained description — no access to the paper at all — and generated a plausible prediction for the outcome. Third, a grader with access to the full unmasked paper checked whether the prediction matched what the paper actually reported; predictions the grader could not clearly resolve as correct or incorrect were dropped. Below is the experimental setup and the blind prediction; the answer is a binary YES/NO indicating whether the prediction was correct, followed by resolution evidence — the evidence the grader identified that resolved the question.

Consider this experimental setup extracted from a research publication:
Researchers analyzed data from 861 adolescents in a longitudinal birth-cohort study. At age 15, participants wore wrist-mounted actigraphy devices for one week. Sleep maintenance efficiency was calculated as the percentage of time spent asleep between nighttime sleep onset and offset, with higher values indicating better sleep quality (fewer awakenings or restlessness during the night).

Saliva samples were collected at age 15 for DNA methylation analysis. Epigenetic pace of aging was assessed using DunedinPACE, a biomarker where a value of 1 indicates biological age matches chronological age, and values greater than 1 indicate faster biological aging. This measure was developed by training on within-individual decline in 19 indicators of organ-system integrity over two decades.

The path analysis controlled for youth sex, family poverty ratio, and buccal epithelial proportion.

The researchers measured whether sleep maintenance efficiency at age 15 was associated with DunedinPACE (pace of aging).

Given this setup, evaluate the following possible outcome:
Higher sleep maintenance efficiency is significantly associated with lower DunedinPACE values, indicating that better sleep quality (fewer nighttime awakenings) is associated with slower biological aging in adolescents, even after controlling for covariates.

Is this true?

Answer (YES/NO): YES